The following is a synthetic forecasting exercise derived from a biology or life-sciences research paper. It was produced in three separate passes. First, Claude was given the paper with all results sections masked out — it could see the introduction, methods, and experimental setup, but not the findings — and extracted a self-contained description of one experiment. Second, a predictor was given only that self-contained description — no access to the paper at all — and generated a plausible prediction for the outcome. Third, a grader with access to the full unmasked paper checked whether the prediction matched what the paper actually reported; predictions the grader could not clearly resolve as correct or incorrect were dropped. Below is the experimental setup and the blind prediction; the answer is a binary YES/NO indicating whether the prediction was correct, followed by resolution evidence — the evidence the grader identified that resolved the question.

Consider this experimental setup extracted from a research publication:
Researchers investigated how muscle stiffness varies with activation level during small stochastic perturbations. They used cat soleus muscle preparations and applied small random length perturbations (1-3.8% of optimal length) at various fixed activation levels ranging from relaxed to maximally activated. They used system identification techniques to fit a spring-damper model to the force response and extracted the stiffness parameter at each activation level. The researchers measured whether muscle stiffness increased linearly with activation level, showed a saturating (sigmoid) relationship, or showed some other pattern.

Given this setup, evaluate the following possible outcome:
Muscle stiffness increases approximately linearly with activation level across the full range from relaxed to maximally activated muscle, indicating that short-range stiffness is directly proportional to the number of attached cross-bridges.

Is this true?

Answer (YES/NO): YES